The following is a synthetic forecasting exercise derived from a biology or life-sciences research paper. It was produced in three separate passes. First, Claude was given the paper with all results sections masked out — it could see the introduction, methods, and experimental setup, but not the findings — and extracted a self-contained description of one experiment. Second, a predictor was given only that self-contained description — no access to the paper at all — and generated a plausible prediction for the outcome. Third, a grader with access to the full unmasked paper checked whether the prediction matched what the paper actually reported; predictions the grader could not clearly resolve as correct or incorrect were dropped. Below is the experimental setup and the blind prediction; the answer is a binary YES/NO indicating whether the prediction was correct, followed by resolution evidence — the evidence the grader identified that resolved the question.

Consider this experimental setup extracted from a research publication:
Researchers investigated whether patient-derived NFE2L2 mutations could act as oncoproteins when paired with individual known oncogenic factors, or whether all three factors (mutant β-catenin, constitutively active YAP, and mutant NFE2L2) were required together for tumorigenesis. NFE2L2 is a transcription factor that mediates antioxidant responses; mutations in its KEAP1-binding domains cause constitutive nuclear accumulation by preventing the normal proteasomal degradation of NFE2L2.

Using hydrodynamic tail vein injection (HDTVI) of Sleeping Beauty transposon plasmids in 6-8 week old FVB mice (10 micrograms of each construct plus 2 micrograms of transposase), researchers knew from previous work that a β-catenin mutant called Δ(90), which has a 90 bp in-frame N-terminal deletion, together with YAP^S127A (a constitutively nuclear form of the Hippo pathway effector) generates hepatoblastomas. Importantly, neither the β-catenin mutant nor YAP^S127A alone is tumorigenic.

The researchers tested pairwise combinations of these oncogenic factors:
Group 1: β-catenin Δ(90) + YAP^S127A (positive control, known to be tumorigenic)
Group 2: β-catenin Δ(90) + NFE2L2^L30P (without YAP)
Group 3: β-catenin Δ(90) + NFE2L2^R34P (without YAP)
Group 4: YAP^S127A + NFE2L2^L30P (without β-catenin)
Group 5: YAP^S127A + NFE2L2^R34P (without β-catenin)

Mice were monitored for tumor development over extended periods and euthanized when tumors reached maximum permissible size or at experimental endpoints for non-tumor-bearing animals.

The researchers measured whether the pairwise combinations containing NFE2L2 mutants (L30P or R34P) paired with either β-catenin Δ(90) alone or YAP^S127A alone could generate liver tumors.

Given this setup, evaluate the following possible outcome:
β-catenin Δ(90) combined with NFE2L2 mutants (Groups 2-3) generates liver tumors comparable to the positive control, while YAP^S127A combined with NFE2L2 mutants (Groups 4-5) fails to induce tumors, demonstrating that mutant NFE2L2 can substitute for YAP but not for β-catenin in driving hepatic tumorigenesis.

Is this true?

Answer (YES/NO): NO